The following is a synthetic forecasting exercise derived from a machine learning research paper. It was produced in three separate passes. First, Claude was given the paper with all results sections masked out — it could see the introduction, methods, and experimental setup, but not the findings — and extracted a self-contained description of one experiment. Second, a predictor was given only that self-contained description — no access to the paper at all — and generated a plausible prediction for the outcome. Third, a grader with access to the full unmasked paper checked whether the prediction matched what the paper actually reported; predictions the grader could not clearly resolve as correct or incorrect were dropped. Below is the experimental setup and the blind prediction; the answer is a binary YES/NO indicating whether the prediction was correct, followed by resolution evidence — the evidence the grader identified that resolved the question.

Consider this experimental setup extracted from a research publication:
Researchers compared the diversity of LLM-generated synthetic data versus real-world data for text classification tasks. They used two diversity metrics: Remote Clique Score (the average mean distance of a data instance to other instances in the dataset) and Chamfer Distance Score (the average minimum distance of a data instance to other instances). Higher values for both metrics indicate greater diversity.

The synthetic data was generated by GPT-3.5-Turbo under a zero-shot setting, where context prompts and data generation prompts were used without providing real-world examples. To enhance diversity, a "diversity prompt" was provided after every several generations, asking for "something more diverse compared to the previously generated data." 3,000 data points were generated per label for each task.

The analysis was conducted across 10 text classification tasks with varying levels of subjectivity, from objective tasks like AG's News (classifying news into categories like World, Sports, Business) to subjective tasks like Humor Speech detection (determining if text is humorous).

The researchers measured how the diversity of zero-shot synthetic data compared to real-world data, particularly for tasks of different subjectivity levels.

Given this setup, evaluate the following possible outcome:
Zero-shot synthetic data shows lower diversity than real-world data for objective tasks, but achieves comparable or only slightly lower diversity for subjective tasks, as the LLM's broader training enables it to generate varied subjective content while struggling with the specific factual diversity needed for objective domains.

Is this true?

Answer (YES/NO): NO